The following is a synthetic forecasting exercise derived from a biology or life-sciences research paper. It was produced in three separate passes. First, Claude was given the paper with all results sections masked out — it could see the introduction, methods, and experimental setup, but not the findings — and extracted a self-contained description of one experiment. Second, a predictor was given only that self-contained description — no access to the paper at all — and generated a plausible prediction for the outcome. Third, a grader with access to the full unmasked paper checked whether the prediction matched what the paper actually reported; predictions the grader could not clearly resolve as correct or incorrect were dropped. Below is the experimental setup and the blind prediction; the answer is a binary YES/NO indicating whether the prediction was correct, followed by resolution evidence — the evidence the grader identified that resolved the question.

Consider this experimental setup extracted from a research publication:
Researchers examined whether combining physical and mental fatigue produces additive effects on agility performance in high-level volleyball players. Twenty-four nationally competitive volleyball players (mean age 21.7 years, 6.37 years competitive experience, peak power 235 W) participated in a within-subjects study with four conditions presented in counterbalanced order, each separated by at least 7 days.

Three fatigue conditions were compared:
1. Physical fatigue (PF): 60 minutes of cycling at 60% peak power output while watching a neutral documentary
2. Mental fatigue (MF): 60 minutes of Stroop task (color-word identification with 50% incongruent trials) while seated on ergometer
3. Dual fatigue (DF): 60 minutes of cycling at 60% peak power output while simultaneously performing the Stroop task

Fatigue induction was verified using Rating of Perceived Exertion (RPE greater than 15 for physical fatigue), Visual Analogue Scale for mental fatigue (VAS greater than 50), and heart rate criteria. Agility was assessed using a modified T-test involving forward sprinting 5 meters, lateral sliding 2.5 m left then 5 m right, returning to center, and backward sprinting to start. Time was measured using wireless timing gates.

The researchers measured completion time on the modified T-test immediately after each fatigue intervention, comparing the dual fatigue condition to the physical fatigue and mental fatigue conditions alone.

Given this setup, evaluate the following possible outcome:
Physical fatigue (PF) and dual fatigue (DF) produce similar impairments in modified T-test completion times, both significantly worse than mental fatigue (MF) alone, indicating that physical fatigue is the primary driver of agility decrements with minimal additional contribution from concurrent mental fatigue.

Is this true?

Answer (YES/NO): NO